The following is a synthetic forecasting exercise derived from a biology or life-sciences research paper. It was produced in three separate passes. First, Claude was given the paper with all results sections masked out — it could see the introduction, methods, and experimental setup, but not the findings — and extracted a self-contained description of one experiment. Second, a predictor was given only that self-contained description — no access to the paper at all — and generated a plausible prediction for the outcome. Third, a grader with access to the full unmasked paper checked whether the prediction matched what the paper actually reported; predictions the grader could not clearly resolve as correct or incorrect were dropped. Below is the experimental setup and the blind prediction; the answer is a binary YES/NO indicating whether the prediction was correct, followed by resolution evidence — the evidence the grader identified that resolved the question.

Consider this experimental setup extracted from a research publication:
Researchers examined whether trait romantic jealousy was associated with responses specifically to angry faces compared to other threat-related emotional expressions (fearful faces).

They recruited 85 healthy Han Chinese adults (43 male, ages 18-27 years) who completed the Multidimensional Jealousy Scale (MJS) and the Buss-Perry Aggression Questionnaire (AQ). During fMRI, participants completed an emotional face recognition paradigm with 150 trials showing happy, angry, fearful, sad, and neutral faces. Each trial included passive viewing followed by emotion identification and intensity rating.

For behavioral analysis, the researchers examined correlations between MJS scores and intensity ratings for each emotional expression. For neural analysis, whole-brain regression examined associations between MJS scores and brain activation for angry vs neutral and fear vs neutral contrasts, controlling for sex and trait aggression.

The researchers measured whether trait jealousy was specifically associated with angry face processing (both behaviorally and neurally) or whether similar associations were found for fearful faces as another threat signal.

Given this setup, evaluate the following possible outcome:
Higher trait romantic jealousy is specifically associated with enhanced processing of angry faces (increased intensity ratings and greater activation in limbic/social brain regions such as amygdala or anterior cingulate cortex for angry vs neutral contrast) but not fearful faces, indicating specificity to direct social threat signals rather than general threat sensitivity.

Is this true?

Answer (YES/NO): NO